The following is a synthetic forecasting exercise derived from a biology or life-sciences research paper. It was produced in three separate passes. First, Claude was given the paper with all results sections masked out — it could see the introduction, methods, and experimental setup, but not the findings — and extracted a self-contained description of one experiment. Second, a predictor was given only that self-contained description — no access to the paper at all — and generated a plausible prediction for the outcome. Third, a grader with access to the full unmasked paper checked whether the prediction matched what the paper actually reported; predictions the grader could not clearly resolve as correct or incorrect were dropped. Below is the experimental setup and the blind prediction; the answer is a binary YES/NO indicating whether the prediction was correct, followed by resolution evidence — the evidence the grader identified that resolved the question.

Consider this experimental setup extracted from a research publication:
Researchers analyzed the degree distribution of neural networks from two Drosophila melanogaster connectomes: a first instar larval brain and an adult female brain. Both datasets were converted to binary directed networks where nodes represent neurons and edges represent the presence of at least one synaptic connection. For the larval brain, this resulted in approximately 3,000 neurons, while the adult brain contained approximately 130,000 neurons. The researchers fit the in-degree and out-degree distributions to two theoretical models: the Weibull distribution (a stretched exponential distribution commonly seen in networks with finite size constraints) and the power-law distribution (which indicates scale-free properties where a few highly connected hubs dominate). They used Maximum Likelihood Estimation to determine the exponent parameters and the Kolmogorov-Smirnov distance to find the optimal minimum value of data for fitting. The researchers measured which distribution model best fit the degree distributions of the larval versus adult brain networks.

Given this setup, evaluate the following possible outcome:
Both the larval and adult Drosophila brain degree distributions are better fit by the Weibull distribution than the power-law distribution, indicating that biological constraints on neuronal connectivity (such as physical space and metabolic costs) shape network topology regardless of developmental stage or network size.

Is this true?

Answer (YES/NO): NO